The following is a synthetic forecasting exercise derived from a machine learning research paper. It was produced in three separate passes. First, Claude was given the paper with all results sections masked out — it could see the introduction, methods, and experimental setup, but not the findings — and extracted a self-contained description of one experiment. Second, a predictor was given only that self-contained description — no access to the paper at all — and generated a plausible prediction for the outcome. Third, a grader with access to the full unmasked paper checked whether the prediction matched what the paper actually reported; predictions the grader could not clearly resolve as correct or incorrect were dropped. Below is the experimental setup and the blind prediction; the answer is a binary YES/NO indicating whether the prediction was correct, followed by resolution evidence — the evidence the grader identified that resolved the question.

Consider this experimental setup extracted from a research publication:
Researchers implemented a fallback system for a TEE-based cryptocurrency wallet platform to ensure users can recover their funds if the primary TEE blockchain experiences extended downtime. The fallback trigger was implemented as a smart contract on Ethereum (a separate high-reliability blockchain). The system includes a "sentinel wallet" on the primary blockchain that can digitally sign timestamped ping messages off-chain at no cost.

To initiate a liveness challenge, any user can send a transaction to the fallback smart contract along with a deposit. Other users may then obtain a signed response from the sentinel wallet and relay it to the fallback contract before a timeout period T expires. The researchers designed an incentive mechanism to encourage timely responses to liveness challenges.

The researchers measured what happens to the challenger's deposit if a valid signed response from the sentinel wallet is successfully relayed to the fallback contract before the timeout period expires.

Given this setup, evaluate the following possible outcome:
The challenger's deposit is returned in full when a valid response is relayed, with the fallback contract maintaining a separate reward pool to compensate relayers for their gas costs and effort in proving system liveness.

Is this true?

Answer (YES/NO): NO